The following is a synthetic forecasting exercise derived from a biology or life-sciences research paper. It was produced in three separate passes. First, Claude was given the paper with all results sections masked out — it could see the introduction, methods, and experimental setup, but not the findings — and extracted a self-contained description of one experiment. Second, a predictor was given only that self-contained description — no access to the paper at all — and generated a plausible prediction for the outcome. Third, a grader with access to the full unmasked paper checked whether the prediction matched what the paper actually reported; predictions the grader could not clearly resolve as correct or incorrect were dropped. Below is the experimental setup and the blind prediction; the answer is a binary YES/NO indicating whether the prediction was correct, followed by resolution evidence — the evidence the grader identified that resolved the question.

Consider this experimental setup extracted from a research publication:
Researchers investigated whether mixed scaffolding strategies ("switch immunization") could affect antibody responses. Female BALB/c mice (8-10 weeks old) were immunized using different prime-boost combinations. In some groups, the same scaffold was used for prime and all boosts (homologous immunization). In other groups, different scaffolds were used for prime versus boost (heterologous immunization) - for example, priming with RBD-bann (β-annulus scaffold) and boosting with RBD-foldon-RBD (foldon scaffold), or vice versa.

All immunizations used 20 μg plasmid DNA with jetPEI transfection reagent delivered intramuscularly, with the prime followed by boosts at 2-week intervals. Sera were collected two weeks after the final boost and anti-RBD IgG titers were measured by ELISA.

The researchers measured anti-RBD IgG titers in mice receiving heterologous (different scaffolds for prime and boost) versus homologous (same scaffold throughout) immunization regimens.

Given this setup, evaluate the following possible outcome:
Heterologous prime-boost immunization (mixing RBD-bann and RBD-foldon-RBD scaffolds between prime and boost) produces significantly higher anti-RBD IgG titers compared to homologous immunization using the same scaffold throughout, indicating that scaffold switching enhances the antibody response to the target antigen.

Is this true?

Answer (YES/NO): NO